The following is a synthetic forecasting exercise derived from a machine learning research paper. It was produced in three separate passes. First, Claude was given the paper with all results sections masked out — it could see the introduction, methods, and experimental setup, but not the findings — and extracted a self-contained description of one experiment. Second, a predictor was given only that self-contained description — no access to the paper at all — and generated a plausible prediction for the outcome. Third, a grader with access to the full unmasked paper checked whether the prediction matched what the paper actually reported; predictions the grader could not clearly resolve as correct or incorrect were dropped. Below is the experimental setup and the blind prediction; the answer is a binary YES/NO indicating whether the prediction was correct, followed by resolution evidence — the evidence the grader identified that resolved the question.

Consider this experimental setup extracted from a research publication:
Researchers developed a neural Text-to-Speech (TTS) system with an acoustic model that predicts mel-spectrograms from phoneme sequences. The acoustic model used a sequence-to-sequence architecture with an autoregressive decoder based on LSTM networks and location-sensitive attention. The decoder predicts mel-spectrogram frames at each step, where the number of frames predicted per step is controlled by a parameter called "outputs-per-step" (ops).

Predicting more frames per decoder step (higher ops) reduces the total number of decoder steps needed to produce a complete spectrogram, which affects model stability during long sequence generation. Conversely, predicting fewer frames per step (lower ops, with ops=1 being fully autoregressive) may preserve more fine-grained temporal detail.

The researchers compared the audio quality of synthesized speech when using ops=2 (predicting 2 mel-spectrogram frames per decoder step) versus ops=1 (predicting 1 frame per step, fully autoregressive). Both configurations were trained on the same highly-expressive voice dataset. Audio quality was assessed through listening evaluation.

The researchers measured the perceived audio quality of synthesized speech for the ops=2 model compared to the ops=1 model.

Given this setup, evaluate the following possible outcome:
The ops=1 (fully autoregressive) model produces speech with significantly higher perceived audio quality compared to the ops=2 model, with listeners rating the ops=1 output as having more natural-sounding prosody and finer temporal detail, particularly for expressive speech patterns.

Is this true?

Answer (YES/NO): NO